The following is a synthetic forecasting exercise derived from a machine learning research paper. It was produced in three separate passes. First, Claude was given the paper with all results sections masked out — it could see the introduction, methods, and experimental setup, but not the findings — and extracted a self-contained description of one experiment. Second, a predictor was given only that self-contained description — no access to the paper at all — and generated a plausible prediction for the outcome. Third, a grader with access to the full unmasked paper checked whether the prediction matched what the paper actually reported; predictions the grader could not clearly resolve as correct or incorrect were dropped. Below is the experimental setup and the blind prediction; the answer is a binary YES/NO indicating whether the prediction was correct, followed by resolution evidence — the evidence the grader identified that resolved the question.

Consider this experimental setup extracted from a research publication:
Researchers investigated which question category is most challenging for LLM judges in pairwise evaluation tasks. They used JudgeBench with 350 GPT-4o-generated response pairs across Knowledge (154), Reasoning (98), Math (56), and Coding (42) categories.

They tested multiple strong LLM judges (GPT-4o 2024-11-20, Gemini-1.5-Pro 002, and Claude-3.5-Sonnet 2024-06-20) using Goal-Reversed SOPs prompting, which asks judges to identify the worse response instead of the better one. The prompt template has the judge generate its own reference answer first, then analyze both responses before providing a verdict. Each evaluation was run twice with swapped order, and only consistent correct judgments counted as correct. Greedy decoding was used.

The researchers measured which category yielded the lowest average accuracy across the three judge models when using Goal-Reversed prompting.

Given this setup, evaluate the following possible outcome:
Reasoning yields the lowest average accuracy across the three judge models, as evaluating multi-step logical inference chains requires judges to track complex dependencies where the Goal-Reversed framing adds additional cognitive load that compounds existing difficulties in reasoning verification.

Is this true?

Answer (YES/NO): NO